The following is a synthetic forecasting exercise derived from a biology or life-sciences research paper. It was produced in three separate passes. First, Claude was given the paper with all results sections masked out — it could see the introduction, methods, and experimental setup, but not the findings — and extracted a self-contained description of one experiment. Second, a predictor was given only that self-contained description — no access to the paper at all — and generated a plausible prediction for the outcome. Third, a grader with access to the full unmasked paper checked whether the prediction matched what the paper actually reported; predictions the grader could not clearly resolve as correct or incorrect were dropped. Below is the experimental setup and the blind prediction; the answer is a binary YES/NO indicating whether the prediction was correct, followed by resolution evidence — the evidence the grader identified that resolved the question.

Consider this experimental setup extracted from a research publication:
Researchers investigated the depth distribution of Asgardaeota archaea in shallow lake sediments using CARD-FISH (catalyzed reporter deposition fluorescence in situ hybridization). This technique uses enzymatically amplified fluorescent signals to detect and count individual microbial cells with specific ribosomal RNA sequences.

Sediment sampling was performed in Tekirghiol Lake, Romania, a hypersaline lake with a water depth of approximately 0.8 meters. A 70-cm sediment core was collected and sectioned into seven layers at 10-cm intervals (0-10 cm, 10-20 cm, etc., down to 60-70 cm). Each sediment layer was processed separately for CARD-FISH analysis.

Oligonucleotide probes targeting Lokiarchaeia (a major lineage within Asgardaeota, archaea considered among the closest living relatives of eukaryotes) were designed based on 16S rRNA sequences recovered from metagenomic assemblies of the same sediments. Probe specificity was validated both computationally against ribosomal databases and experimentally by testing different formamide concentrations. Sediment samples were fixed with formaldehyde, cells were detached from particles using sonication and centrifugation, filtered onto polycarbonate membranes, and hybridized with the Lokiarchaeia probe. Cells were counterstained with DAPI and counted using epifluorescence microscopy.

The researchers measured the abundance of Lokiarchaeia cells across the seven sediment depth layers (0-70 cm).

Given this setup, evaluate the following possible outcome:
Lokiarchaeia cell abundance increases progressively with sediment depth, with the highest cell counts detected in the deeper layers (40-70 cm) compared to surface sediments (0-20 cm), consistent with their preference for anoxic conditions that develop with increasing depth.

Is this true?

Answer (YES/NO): NO